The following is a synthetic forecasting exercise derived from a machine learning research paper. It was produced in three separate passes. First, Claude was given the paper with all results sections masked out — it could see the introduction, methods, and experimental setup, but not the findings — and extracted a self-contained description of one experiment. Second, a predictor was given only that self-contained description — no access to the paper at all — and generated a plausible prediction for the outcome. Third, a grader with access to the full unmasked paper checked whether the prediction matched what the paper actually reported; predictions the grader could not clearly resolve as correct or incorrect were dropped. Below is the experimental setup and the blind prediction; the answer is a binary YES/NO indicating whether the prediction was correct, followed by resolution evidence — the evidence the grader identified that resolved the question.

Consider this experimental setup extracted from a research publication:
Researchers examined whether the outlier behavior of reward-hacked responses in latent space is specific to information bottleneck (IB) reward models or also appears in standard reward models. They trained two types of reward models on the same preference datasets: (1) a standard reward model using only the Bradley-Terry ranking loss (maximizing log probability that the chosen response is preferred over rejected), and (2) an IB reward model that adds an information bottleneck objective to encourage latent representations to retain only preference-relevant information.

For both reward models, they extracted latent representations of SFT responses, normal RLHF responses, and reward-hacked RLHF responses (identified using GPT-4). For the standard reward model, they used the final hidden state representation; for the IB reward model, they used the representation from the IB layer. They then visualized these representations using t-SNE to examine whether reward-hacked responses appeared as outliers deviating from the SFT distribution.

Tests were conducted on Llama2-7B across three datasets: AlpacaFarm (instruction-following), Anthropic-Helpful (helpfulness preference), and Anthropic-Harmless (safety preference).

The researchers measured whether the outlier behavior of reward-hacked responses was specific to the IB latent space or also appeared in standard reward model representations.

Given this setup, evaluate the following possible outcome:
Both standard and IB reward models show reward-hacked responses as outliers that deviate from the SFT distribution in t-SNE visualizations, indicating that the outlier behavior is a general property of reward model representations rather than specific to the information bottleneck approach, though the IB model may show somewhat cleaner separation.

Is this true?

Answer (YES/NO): NO